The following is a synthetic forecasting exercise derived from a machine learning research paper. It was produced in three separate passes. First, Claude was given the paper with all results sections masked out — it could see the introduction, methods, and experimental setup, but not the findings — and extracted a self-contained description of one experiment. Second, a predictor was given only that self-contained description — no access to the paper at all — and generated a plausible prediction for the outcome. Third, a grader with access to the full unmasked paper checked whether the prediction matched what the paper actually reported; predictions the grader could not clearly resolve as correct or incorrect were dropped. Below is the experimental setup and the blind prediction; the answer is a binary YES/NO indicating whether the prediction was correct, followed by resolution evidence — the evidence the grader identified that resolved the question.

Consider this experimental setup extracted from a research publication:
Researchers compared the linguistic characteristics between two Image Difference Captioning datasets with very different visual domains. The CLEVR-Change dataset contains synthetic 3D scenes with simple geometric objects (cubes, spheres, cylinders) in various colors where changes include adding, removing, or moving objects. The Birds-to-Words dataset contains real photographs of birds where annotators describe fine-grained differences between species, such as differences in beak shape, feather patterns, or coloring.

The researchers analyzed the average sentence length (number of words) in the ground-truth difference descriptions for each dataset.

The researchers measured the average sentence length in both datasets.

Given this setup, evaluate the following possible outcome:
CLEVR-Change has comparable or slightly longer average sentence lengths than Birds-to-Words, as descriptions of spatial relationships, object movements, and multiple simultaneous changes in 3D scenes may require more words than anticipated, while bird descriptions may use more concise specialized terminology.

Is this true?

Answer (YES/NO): NO